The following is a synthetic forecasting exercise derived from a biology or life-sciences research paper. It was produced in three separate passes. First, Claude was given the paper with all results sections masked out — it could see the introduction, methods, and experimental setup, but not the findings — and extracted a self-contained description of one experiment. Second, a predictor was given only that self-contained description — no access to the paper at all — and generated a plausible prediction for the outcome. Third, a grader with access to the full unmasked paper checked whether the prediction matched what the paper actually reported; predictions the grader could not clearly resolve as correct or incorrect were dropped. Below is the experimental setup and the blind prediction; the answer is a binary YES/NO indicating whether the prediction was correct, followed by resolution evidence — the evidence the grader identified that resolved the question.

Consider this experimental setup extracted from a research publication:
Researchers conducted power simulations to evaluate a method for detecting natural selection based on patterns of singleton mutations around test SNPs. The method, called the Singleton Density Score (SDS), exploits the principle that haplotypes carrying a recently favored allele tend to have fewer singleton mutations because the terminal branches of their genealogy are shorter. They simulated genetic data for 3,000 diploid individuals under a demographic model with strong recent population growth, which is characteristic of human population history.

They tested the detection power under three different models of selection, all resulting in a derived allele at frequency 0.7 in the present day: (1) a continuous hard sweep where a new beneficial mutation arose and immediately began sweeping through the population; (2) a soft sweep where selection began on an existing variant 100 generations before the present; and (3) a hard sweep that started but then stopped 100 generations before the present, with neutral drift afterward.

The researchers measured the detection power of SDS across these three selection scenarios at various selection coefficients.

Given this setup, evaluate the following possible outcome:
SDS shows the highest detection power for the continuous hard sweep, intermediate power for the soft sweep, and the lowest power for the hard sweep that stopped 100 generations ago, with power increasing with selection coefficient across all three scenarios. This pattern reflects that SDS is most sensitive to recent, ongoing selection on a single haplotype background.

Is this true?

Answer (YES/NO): NO